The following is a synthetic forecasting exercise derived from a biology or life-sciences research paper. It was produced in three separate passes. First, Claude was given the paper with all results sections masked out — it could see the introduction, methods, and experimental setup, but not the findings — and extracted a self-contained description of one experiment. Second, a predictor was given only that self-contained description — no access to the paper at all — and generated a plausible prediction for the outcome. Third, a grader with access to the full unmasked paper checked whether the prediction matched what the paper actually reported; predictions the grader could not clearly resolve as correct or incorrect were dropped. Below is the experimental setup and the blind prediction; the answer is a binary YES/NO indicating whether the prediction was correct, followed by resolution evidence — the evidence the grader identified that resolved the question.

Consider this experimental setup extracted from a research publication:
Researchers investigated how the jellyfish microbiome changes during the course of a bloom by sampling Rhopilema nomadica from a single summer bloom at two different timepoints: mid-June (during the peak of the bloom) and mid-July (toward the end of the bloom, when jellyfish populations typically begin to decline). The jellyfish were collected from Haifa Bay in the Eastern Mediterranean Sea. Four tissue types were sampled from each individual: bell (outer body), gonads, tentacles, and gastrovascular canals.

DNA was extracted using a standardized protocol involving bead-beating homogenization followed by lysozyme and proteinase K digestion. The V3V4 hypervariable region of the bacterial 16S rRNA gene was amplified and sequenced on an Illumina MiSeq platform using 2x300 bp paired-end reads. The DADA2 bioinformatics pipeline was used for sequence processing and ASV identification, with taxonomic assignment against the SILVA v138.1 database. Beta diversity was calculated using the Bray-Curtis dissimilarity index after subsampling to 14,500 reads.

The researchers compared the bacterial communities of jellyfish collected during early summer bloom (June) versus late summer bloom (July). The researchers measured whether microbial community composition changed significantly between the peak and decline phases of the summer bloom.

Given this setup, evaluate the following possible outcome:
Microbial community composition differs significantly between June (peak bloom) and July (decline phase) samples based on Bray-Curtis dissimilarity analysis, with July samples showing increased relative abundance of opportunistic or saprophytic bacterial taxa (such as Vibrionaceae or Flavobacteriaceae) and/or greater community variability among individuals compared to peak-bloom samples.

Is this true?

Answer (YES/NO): NO